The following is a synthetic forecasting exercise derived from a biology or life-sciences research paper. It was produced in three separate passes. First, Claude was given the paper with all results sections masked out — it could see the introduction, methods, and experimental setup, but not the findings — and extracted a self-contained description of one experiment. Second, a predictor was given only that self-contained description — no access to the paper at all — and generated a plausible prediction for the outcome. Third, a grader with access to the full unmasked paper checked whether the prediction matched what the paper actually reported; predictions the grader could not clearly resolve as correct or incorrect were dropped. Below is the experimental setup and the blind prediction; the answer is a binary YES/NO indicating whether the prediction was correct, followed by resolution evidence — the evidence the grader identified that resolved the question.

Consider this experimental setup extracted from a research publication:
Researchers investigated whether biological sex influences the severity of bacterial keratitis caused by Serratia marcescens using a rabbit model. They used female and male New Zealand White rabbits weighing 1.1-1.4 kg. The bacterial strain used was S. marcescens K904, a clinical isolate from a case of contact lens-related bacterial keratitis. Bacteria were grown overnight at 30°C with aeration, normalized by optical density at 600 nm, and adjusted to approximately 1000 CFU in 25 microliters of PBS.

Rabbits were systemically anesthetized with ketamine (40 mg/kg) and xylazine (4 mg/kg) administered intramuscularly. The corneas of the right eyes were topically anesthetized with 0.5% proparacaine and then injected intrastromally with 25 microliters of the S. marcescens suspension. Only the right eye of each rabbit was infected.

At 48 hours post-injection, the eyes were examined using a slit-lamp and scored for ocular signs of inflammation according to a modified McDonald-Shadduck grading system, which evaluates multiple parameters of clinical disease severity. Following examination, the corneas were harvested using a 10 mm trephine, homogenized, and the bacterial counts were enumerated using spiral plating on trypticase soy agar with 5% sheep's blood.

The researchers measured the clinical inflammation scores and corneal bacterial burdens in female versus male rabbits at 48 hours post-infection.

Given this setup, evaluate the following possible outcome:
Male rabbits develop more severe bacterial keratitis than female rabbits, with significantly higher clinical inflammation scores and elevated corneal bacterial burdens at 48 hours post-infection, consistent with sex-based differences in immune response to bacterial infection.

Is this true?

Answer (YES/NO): NO